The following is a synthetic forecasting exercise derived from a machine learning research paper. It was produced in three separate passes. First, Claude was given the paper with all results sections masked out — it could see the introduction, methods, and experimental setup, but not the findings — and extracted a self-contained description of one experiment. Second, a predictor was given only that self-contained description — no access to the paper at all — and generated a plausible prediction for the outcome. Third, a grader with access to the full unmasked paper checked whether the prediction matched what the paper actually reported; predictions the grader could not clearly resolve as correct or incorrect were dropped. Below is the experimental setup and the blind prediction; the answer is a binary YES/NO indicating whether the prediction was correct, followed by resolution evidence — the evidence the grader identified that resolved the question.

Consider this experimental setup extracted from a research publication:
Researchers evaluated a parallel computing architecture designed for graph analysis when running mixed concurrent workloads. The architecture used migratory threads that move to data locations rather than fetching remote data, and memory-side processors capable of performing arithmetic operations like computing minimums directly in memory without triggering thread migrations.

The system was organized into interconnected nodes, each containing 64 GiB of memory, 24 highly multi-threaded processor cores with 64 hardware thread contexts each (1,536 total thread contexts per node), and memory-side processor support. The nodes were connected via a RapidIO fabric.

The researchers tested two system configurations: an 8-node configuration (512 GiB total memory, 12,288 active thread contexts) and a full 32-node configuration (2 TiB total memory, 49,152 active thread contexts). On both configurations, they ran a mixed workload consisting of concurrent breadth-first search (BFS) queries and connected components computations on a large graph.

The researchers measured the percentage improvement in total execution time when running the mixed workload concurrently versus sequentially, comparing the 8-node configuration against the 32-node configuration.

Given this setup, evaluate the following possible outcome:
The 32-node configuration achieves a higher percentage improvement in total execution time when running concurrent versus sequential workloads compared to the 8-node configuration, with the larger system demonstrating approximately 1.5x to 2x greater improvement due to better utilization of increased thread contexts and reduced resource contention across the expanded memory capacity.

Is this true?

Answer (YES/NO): NO